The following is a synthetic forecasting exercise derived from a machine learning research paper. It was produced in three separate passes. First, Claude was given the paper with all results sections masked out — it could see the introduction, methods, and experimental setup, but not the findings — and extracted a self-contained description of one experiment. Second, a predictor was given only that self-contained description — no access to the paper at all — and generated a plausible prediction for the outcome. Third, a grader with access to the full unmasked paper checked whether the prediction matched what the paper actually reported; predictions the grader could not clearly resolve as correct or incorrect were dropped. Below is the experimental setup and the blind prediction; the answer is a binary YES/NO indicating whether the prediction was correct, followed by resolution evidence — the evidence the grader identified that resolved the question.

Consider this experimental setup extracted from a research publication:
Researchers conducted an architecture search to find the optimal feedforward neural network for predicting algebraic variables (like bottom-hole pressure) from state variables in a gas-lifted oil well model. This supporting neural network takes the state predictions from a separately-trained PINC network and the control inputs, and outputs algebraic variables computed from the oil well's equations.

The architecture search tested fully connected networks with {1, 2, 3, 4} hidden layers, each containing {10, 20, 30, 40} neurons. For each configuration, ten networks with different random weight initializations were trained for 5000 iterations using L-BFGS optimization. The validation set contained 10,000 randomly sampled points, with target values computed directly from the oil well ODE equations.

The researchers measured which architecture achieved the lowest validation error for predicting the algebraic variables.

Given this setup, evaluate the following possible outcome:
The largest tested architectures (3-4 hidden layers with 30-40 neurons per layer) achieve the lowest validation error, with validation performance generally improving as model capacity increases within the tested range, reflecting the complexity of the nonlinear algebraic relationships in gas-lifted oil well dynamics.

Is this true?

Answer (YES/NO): YES